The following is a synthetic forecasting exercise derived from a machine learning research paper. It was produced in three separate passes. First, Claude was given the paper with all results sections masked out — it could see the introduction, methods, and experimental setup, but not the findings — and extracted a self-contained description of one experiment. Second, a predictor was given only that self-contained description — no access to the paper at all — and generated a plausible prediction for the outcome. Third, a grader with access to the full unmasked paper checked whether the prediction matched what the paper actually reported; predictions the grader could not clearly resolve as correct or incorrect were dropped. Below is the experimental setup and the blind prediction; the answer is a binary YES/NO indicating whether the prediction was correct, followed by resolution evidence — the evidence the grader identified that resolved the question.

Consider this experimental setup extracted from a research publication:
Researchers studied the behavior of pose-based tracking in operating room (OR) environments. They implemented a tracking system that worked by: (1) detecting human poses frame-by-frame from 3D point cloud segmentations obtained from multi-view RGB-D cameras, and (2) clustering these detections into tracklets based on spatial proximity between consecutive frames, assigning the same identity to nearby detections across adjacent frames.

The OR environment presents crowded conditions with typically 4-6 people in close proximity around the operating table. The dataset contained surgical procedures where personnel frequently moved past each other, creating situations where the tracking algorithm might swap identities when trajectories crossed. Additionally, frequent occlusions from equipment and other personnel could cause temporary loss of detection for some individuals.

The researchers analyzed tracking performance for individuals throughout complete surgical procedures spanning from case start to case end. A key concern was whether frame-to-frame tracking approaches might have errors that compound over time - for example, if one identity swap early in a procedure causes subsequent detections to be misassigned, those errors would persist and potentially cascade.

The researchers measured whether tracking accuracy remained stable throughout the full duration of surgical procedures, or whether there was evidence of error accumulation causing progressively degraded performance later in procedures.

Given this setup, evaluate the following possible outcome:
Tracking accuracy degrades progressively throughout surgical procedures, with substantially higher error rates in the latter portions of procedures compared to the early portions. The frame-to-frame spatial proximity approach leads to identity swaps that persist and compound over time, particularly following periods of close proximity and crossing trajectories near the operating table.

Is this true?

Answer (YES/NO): YES